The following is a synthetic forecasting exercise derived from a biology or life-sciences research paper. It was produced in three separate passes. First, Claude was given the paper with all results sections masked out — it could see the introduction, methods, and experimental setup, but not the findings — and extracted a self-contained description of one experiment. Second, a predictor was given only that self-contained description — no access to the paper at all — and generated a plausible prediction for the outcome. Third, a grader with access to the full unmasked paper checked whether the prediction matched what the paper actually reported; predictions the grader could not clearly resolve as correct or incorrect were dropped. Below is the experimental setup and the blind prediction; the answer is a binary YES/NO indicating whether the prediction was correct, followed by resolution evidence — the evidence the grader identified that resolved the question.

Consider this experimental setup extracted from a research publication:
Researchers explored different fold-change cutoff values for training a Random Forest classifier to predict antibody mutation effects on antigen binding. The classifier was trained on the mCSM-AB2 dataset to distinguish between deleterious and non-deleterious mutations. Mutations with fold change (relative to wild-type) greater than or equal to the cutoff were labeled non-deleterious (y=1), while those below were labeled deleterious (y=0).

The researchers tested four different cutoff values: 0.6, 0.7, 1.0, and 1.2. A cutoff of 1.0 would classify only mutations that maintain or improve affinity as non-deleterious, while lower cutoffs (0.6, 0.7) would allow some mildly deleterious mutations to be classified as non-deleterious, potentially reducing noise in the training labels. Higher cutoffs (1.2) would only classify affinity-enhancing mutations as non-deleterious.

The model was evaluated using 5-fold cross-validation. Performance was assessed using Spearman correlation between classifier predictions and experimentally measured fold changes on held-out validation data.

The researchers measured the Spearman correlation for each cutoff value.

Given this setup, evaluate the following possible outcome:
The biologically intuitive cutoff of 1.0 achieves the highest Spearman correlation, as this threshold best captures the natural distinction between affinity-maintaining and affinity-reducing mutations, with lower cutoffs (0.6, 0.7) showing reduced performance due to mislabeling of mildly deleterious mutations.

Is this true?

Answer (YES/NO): NO